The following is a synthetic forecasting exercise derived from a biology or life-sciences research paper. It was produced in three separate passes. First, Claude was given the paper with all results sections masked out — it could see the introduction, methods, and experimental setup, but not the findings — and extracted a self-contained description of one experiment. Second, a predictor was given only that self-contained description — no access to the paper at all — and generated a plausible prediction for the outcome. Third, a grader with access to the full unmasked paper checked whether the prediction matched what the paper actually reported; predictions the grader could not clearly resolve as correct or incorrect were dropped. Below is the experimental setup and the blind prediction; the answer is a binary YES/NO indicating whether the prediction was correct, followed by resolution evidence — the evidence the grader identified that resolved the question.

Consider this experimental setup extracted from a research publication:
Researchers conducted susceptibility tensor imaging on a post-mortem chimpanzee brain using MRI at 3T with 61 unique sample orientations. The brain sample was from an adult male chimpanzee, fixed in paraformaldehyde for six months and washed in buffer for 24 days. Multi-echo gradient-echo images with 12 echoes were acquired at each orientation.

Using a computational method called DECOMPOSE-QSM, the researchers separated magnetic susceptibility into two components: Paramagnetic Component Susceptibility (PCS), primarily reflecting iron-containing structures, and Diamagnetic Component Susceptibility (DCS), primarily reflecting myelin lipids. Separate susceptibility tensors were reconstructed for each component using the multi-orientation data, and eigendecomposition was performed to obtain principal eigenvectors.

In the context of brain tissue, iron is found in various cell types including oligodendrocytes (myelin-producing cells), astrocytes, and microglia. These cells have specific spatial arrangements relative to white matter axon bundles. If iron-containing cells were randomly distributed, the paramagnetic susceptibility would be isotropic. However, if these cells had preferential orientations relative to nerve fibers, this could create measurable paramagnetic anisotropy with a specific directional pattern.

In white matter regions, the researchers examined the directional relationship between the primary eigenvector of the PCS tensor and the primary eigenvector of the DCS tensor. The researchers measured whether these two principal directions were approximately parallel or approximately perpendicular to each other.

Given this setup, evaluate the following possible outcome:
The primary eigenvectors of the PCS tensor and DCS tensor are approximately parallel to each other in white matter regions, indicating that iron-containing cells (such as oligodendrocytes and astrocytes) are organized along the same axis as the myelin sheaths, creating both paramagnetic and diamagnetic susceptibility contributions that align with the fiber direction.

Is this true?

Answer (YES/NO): YES